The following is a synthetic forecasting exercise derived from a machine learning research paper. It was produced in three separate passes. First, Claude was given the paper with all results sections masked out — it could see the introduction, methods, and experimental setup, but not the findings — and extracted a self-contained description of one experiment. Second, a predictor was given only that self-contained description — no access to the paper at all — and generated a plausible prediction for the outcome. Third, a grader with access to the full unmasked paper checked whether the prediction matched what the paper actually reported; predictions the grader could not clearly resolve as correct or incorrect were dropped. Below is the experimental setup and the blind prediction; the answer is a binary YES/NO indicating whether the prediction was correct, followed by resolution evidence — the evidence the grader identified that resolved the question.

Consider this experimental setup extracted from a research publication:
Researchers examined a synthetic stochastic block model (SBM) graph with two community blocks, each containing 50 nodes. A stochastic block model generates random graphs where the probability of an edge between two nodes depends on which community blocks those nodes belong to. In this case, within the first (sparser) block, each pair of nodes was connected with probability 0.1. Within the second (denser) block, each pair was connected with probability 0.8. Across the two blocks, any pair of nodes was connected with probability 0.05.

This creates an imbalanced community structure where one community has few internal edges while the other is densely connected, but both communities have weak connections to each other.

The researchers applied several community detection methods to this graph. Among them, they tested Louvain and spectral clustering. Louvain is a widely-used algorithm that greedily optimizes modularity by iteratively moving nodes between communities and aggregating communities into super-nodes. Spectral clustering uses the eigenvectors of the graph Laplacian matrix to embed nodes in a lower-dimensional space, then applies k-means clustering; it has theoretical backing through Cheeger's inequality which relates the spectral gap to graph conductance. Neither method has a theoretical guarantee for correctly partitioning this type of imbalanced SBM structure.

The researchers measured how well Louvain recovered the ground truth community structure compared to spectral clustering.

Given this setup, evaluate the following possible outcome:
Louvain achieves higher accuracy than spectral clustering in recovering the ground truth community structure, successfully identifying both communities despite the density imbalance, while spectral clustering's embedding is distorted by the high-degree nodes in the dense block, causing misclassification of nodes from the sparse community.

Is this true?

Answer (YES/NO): NO